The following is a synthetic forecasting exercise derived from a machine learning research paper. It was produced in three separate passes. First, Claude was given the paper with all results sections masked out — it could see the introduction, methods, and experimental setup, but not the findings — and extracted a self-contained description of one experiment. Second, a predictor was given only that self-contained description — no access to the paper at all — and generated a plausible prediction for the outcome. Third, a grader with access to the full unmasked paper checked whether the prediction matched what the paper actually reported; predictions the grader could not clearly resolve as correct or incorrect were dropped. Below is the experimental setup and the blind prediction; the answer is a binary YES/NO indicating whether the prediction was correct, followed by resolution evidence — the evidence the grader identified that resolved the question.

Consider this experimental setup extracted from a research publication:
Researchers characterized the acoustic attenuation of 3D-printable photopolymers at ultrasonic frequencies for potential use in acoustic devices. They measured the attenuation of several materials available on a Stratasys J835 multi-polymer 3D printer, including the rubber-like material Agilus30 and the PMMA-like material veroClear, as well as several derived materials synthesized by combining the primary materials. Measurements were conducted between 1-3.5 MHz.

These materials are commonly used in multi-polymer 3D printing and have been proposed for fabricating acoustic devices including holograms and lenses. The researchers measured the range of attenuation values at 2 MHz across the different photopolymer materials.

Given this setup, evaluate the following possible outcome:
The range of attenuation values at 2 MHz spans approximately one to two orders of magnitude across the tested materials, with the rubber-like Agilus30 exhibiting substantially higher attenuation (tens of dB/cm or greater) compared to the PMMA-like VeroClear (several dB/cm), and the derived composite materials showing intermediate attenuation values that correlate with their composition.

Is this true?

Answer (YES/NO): NO